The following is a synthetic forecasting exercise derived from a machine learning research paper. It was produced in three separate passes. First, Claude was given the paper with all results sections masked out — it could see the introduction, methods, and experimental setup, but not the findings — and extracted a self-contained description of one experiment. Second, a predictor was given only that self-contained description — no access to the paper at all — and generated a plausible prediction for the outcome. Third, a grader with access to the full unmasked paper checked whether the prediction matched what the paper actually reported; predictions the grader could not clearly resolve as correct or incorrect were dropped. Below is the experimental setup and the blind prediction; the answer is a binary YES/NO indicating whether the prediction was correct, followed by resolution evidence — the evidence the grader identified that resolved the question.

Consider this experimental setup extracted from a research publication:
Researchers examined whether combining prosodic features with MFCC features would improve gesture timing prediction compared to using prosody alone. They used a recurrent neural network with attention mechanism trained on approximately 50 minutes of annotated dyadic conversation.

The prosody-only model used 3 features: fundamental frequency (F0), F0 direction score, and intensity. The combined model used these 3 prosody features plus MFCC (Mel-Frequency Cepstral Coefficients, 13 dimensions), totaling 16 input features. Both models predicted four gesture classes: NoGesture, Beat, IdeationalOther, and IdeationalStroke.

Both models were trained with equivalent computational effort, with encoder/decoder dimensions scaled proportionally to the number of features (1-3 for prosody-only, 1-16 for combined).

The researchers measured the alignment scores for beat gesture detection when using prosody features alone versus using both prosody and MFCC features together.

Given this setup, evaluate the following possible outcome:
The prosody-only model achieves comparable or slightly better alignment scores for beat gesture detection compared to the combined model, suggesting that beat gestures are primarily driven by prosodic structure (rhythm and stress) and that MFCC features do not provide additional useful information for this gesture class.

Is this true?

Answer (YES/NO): NO